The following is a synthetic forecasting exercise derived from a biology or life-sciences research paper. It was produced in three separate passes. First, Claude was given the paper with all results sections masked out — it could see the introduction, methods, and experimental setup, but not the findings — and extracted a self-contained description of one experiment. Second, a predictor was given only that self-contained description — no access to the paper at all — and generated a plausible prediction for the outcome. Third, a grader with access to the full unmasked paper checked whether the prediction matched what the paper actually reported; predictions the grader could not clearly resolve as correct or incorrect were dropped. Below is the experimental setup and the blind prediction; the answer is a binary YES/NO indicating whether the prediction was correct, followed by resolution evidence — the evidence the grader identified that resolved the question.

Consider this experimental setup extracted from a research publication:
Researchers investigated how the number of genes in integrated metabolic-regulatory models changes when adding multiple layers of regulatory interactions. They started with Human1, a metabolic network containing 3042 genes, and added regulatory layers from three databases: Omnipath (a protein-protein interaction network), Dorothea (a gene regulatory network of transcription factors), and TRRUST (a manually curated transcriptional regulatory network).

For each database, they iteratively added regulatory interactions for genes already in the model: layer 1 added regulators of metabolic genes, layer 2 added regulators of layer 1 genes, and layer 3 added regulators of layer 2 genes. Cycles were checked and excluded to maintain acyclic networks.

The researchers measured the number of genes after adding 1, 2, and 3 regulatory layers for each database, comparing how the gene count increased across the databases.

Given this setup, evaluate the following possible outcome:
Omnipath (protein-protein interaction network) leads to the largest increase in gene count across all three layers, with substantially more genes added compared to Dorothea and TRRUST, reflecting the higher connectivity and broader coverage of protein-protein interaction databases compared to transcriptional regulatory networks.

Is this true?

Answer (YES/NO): YES